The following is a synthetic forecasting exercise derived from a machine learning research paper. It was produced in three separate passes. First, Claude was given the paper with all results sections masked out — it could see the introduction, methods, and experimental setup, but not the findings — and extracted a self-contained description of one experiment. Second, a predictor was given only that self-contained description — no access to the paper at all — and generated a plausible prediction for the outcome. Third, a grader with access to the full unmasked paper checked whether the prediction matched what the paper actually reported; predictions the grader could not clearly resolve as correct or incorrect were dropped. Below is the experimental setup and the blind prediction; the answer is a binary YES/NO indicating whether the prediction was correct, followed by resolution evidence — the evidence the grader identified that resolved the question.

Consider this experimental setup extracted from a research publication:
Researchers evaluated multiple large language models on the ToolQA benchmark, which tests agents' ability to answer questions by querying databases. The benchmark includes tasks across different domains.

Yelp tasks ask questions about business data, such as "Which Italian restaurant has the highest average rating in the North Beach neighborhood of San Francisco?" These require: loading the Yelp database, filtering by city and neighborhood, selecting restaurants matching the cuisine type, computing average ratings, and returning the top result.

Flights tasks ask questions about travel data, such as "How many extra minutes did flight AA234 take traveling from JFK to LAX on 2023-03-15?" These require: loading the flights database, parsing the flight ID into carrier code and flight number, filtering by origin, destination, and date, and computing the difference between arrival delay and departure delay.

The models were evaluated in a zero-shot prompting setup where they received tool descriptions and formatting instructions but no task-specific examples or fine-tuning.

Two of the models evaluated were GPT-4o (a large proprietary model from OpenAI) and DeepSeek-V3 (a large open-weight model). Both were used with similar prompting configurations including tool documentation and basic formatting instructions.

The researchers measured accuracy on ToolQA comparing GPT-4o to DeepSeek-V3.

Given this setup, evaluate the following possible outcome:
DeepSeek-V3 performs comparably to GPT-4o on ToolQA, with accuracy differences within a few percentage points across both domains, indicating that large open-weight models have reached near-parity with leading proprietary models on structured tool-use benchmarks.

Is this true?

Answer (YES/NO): NO